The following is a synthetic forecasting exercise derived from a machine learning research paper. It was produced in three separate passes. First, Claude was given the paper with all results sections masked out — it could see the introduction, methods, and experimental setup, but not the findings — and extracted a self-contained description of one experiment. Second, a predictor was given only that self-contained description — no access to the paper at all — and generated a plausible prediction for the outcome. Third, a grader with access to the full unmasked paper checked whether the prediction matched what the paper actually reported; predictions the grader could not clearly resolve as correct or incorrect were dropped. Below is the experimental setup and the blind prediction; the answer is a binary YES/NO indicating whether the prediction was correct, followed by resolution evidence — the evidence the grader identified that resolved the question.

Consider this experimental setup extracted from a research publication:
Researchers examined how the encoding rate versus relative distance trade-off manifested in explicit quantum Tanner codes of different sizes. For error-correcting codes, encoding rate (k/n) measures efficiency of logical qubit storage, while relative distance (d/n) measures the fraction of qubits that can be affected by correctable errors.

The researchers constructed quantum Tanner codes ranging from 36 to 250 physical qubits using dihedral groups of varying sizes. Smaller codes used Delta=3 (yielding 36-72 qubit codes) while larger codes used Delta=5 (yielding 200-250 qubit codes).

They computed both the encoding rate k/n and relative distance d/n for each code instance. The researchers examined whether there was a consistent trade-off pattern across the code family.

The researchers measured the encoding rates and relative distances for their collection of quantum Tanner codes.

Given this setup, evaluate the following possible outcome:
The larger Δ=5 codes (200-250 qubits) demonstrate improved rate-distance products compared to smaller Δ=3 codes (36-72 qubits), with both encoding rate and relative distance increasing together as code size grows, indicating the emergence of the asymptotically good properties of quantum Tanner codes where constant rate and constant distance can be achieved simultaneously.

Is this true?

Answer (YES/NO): NO